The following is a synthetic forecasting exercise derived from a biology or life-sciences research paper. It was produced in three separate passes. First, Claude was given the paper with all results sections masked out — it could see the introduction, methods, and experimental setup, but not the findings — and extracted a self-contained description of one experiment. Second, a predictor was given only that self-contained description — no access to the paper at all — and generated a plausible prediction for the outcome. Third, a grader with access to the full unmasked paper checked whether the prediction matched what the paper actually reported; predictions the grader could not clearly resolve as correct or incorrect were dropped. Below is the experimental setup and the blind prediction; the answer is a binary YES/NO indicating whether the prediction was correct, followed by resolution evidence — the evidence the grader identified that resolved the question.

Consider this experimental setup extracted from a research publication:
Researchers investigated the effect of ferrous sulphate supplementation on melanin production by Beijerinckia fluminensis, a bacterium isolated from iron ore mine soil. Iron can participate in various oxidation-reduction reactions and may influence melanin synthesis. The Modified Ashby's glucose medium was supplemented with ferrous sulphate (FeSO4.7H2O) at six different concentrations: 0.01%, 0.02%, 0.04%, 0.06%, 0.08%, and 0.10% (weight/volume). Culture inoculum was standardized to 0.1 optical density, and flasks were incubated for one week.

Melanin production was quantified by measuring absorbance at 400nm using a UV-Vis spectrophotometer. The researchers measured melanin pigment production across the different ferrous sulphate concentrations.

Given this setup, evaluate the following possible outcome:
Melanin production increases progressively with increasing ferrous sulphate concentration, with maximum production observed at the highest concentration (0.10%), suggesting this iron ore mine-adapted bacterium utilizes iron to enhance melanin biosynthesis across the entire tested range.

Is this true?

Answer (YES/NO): NO